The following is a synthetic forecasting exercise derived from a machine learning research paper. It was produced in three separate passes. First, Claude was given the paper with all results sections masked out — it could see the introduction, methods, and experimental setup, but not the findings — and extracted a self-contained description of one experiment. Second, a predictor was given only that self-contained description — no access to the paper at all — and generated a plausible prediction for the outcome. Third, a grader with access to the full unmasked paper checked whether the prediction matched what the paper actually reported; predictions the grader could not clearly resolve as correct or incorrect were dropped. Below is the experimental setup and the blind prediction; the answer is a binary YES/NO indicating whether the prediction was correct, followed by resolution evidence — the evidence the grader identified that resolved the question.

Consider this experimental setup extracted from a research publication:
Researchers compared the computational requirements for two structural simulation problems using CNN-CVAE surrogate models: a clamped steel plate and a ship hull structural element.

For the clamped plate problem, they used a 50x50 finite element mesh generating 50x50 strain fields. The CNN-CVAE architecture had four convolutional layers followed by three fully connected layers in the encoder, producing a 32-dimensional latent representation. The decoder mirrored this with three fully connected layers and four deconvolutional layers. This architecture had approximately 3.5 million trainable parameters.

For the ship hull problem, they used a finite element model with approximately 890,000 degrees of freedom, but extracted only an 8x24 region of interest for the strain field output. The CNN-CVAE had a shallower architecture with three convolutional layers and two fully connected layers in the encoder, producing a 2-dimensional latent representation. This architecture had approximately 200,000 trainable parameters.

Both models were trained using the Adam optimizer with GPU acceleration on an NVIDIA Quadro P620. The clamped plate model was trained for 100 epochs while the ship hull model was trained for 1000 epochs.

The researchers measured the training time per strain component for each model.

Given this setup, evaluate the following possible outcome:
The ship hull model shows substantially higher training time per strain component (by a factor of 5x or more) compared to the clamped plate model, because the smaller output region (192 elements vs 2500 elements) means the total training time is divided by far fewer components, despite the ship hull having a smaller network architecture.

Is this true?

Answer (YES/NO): NO